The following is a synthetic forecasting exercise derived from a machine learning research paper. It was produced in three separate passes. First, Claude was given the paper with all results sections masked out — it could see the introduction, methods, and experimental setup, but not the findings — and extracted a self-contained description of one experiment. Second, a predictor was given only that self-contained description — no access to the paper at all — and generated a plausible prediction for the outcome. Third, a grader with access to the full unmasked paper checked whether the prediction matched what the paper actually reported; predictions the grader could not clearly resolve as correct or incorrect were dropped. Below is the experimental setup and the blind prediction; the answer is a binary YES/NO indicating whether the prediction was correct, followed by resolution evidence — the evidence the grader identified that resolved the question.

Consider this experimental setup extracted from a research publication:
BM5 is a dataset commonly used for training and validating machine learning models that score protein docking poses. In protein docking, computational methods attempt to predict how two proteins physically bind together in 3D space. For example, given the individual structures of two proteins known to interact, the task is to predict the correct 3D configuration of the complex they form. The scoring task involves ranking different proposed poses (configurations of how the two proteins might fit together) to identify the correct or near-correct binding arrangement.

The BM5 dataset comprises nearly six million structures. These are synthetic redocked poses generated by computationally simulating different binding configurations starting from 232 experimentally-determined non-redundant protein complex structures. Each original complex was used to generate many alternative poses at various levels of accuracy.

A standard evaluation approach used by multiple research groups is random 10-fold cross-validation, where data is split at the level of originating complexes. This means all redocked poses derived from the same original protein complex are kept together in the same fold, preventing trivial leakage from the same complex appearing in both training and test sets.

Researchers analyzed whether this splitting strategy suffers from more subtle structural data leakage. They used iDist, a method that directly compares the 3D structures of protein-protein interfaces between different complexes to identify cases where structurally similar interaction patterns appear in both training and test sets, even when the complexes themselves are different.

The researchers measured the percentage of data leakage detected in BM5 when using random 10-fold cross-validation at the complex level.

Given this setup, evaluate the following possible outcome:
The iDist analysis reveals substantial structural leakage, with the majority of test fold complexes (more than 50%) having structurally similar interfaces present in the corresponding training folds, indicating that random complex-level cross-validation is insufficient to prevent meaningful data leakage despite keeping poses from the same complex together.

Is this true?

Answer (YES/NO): NO